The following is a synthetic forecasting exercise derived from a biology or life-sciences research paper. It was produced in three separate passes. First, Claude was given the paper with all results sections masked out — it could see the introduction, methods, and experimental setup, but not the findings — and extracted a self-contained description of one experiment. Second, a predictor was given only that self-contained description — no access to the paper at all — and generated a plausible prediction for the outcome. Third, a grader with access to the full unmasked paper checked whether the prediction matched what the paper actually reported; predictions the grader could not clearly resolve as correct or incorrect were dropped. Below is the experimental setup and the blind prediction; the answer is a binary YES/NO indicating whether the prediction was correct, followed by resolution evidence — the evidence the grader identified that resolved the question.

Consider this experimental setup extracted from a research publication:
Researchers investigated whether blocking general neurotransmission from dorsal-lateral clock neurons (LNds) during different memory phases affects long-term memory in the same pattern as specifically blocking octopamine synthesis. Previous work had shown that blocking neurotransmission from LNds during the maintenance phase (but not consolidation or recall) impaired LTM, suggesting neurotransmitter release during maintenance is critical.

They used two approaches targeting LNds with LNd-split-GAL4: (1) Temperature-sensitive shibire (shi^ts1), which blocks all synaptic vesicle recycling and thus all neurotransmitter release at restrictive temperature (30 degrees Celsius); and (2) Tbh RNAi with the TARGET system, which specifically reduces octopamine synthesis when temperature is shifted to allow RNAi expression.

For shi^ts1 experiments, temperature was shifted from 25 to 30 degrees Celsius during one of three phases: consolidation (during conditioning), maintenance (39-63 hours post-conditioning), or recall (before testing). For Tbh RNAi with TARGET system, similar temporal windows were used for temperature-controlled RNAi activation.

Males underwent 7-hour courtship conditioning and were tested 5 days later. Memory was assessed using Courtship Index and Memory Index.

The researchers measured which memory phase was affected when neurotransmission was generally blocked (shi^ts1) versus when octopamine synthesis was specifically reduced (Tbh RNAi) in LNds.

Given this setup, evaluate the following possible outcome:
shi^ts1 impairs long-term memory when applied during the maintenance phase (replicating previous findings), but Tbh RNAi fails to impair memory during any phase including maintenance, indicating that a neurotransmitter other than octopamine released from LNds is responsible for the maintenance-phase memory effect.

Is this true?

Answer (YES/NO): NO